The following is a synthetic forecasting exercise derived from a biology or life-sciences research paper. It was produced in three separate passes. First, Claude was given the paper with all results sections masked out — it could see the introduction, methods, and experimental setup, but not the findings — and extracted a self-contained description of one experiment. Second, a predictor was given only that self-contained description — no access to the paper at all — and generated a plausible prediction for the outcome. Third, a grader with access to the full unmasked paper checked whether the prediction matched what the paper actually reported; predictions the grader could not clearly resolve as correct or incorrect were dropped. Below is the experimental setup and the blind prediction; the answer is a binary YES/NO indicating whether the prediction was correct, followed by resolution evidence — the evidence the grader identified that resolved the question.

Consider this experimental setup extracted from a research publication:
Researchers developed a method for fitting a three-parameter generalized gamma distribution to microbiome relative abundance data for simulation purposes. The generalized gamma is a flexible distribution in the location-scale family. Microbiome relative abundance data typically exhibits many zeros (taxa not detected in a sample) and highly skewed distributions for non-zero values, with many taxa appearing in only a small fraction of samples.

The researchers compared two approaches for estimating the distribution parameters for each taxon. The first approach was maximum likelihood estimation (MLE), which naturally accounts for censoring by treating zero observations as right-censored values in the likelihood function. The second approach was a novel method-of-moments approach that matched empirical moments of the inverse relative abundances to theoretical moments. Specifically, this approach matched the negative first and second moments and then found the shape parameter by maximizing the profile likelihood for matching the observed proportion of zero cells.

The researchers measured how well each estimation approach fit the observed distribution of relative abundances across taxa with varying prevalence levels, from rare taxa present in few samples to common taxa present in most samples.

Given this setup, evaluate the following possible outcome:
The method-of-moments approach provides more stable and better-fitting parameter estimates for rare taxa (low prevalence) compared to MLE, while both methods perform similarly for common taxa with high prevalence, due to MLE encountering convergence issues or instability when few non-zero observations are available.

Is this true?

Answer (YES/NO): NO